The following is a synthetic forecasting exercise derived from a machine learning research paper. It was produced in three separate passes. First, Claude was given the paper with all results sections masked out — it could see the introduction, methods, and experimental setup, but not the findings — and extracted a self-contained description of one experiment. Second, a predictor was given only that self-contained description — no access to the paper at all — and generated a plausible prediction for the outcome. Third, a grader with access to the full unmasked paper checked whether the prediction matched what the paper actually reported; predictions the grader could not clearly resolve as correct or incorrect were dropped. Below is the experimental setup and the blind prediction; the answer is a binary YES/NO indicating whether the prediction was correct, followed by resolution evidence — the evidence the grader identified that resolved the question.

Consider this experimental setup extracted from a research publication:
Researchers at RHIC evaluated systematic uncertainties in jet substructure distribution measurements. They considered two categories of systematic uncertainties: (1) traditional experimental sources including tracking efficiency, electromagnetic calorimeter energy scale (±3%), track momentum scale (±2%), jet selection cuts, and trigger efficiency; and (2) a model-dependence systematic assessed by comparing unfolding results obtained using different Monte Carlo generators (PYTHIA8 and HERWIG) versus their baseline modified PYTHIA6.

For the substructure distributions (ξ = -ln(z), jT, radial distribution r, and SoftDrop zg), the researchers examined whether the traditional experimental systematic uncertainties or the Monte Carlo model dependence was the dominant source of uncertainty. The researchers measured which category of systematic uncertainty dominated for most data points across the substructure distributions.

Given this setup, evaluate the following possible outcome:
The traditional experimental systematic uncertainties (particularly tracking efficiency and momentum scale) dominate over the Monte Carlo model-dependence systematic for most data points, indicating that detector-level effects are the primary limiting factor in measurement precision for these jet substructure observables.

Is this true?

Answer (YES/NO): NO